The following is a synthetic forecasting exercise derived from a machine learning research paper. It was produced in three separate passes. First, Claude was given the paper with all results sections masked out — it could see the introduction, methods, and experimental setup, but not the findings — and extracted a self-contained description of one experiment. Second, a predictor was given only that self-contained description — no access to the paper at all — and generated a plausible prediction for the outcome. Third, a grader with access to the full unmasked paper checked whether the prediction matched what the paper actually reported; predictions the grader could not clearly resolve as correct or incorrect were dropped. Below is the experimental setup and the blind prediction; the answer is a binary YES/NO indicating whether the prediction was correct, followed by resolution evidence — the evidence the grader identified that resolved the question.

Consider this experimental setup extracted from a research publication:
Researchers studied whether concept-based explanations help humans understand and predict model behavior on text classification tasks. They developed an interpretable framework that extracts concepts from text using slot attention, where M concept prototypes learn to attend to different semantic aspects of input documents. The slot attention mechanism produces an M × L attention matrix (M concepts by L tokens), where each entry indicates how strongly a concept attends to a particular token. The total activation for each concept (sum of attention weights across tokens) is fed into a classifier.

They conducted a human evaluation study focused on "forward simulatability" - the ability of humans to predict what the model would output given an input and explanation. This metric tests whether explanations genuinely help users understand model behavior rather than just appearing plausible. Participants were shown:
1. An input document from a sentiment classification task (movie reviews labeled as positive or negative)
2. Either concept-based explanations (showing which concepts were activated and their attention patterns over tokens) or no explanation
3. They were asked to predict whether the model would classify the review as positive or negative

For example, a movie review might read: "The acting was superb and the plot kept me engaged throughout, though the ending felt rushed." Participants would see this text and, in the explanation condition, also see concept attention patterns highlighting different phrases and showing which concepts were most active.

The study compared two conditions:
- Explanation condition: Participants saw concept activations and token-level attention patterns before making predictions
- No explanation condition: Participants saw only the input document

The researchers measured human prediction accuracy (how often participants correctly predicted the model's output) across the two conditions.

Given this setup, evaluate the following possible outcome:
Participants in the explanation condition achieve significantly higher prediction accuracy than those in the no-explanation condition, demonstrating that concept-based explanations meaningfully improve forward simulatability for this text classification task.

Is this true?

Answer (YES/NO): YES